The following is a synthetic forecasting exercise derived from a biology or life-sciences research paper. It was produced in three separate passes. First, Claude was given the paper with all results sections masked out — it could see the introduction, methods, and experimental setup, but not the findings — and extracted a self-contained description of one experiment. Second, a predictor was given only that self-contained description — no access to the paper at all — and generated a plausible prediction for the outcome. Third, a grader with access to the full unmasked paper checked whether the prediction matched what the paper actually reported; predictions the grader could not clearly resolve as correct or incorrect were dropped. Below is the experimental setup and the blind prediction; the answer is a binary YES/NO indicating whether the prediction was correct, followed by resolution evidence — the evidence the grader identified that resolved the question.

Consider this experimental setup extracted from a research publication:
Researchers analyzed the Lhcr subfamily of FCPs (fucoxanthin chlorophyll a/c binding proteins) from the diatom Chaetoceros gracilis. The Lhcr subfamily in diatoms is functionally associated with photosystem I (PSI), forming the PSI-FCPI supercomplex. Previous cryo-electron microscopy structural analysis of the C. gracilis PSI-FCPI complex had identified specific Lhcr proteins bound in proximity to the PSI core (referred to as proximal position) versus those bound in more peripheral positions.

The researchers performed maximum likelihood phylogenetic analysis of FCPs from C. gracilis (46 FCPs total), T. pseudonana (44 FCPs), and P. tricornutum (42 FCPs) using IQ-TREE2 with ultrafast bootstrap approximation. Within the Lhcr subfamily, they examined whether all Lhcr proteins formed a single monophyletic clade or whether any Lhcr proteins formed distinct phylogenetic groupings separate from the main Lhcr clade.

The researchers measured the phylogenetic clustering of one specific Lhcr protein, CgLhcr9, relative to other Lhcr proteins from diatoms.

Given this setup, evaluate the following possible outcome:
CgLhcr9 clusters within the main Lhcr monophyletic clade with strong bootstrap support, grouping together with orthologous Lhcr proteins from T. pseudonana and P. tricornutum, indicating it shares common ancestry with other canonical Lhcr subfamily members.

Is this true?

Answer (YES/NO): NO